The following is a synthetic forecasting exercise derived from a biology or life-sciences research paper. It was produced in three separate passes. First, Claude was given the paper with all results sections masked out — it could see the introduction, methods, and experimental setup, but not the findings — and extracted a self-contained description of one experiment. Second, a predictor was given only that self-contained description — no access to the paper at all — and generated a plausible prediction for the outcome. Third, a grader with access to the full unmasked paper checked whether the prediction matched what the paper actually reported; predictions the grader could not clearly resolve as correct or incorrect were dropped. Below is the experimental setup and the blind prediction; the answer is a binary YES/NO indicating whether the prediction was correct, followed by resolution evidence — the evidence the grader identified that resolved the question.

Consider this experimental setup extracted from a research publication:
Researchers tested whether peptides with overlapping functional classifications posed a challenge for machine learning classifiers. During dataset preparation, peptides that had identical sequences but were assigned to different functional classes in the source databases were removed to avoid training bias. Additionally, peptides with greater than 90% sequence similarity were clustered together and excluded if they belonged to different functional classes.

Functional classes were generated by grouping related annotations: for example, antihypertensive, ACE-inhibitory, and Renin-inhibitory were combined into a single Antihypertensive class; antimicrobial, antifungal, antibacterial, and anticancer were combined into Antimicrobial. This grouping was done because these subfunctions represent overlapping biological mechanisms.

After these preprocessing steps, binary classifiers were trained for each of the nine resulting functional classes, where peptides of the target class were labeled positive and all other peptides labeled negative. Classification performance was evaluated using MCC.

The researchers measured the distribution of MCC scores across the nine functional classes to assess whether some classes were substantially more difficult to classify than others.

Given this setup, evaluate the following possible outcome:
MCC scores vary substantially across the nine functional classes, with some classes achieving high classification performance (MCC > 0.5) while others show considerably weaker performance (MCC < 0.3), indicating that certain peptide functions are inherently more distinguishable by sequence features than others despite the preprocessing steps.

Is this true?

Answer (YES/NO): NO